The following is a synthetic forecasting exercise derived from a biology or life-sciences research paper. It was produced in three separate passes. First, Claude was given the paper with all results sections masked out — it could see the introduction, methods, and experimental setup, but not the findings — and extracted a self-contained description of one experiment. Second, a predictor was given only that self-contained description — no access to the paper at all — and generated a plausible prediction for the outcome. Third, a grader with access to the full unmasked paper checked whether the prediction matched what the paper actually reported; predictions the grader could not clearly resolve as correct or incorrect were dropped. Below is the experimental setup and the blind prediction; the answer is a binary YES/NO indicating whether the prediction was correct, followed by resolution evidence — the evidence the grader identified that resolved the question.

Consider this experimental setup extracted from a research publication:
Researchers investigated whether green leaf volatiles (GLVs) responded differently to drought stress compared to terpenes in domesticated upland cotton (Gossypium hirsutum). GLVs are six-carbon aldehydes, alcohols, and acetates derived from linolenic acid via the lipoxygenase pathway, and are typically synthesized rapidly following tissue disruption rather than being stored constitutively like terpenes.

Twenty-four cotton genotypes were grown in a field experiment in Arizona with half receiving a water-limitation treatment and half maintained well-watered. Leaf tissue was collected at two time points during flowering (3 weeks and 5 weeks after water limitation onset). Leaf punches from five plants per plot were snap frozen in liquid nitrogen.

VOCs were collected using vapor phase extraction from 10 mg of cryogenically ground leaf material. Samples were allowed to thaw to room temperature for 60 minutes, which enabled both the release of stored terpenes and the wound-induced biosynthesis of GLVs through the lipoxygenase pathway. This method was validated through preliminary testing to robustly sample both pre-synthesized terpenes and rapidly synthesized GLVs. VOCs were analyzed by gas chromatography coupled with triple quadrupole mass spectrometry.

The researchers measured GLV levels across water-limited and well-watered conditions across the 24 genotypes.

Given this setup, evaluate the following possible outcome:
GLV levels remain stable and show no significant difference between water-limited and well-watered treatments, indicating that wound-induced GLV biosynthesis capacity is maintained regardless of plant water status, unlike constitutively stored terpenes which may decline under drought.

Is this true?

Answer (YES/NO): NO